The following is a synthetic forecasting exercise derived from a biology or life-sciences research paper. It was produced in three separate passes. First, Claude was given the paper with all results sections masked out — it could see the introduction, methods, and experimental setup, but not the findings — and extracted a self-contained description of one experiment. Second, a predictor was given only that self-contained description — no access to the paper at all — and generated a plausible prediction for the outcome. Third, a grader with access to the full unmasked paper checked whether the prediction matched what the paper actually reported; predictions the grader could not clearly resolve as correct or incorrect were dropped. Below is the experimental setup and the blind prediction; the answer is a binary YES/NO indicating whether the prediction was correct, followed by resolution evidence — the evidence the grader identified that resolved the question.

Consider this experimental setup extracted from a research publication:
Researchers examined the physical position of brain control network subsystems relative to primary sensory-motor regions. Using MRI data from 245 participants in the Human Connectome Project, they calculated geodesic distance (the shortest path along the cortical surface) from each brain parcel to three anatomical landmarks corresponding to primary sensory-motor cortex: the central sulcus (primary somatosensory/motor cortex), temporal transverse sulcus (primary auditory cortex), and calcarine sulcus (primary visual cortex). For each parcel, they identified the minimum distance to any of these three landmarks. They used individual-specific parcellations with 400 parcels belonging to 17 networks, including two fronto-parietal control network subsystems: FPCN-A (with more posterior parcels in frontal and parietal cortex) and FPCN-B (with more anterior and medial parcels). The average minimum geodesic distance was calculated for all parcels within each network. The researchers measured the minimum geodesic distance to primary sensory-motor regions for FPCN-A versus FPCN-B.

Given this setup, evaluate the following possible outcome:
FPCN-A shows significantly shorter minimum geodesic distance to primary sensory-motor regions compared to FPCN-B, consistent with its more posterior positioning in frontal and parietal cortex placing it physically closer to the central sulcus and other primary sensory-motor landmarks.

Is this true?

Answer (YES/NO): YES